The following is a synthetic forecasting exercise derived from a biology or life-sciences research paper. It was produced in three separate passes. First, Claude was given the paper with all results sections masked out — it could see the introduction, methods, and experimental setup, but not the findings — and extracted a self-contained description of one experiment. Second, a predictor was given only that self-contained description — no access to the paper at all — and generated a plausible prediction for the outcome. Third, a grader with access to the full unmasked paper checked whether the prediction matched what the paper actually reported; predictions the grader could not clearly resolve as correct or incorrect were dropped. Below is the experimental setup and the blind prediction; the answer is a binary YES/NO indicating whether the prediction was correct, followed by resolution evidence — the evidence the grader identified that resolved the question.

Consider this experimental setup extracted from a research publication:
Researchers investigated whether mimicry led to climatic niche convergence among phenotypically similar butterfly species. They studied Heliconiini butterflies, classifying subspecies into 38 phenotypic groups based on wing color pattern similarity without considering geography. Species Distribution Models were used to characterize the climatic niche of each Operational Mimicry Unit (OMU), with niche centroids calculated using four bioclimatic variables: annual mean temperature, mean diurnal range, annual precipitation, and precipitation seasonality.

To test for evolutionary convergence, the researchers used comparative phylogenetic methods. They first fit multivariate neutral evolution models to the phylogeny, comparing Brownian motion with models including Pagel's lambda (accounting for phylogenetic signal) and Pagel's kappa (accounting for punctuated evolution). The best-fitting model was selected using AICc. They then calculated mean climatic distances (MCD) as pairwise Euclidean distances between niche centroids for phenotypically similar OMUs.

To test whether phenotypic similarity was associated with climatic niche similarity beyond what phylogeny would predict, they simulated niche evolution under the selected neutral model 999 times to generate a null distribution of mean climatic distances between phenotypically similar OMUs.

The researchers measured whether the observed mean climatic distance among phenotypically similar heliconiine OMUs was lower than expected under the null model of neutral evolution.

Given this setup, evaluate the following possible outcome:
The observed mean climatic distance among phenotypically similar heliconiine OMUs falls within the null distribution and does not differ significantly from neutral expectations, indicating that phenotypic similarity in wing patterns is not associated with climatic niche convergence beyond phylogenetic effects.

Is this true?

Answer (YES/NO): NO